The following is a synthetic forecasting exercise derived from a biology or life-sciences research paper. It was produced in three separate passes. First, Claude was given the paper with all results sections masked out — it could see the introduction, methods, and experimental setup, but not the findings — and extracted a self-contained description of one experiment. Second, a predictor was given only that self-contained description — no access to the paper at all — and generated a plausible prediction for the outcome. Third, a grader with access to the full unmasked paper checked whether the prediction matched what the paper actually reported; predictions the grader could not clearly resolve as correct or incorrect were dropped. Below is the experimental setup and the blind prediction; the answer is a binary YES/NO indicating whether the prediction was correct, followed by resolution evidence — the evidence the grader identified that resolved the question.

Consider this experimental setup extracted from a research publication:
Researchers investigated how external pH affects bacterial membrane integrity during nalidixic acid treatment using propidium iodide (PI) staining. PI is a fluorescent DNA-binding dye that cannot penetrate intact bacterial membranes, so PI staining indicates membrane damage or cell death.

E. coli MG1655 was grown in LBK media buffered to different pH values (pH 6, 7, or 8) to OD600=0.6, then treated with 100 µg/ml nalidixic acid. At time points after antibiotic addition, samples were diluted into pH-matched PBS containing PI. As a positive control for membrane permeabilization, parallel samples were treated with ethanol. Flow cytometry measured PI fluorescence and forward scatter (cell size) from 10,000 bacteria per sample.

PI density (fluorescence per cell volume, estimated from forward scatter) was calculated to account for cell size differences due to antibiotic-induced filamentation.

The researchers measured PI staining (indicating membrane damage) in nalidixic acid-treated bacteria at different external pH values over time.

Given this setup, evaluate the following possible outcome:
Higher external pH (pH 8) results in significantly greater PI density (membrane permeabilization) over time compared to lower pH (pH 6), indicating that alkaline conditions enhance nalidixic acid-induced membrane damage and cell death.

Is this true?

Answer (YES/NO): NO